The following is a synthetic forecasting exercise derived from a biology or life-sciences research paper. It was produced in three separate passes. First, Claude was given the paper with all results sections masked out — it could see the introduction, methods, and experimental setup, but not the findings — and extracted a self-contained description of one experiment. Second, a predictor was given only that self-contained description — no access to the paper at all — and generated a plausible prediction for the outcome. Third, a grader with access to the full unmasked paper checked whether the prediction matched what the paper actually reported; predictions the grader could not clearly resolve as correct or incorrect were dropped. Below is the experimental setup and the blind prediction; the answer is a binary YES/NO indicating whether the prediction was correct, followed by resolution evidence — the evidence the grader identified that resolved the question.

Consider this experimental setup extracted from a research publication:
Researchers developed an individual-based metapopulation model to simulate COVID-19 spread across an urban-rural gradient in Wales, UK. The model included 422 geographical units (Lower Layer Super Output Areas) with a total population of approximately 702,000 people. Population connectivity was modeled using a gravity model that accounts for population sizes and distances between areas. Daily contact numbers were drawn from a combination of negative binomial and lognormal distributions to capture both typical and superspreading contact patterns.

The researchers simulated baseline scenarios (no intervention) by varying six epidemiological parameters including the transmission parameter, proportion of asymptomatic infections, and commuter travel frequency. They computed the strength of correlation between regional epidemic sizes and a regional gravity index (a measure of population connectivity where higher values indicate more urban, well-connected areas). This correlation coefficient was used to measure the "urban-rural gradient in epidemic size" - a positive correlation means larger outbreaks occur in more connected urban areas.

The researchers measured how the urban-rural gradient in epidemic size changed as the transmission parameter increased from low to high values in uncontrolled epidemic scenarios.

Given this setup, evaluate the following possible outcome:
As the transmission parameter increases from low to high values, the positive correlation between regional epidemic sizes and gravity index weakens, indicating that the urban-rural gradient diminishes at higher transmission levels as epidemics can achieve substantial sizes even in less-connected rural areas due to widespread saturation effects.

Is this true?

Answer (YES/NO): YES